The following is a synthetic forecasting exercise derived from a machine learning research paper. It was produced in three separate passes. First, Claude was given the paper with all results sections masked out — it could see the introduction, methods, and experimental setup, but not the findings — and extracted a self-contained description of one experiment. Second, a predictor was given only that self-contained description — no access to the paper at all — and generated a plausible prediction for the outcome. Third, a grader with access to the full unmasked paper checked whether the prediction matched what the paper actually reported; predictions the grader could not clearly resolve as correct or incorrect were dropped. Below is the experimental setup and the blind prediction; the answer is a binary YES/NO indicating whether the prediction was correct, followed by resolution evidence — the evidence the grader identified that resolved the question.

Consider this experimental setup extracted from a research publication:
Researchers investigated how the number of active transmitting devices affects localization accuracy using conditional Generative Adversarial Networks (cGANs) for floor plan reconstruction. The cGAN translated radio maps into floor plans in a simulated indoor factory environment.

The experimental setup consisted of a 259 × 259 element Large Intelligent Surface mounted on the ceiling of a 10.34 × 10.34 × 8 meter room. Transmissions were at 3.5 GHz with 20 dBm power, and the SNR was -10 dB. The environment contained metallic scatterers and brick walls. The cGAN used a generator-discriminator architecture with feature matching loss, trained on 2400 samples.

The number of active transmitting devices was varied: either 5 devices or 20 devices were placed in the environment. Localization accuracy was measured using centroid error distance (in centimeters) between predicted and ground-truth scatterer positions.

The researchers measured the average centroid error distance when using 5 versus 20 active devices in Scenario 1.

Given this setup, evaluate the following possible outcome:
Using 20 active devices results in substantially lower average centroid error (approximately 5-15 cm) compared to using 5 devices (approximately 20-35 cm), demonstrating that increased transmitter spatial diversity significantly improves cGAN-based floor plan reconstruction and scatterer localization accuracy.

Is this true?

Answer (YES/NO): NO